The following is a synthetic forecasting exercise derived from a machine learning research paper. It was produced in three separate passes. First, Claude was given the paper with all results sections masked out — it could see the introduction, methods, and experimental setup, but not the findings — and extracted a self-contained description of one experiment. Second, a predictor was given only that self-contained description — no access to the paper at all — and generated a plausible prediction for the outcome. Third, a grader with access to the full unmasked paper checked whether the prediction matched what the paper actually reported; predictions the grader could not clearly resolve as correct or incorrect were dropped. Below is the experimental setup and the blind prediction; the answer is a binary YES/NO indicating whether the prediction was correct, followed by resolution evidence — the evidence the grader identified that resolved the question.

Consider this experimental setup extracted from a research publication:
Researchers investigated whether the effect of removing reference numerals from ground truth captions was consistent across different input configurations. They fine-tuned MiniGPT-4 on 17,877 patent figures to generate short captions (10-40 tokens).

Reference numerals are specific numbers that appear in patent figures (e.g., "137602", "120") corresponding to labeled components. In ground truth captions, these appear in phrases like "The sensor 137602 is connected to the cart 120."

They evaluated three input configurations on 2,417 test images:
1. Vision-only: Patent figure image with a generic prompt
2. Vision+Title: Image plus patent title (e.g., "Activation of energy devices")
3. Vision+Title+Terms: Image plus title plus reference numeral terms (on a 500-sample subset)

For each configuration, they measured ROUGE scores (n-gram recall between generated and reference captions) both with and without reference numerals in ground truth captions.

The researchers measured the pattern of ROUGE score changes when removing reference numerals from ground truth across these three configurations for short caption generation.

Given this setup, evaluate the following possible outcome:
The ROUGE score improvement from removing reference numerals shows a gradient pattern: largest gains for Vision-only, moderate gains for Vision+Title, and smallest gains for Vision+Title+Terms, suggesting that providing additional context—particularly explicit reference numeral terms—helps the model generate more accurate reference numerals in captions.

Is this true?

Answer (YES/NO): NO